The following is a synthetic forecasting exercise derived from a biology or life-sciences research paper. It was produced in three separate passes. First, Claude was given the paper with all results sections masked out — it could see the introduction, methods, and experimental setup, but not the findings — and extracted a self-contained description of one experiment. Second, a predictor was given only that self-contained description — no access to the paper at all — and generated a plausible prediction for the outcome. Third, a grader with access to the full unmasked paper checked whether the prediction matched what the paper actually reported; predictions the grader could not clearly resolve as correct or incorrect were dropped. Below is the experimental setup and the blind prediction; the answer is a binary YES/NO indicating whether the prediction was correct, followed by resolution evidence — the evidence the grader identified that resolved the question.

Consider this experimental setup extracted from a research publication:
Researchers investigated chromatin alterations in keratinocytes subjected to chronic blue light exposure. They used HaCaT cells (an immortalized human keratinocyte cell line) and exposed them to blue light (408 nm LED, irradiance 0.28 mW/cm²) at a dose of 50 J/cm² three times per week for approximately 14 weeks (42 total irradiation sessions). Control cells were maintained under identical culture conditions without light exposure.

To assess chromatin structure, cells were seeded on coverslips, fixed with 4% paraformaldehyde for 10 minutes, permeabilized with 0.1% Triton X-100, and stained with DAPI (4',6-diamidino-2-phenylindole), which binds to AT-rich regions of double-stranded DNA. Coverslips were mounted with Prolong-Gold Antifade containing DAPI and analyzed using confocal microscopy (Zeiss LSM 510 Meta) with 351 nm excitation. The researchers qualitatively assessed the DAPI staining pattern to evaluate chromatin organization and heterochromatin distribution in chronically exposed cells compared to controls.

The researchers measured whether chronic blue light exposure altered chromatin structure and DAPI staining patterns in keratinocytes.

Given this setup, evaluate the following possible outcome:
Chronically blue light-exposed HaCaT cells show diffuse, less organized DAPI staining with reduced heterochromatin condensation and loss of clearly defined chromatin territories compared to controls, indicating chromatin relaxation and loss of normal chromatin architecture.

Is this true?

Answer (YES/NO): NO